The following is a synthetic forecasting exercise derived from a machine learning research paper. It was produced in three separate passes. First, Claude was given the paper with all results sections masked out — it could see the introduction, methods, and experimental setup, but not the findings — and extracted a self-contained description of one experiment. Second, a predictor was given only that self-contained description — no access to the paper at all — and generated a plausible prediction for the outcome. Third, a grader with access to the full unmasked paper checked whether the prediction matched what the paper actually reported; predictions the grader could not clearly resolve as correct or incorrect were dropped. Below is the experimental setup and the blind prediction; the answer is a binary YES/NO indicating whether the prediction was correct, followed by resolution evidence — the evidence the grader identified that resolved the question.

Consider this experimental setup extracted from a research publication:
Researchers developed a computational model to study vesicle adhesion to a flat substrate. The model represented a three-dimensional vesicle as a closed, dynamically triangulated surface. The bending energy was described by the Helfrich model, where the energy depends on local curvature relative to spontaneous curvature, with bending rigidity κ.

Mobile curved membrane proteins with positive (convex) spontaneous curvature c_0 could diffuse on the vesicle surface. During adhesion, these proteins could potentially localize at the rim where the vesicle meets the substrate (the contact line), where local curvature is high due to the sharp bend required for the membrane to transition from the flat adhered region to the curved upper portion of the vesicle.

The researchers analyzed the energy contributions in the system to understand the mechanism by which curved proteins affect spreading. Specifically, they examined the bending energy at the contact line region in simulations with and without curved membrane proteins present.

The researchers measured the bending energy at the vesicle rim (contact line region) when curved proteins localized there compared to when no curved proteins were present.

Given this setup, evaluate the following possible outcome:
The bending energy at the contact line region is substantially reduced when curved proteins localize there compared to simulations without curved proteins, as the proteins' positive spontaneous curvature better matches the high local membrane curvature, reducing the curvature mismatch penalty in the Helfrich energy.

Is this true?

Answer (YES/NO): YES